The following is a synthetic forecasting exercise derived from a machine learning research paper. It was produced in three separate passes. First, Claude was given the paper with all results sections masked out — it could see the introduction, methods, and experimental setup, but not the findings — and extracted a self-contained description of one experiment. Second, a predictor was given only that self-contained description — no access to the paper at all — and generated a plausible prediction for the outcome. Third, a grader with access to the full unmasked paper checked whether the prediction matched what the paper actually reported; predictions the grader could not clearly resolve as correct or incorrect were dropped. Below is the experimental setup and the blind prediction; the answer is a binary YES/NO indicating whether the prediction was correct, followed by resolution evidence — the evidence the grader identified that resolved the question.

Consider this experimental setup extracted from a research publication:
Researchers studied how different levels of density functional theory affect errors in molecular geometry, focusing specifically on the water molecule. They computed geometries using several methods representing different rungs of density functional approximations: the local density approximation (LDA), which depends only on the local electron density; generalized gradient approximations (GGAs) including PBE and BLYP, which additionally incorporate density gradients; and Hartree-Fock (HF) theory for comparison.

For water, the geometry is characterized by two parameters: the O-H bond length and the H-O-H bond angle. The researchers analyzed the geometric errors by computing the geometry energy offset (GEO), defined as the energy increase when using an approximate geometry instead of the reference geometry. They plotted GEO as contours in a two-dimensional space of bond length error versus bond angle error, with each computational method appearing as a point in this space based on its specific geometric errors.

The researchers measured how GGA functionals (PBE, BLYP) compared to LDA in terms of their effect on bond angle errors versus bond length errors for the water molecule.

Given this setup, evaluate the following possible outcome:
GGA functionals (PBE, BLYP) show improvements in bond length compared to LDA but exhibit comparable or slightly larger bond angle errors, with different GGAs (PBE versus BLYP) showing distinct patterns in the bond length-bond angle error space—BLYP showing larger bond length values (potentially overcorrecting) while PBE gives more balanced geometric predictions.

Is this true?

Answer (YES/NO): NO